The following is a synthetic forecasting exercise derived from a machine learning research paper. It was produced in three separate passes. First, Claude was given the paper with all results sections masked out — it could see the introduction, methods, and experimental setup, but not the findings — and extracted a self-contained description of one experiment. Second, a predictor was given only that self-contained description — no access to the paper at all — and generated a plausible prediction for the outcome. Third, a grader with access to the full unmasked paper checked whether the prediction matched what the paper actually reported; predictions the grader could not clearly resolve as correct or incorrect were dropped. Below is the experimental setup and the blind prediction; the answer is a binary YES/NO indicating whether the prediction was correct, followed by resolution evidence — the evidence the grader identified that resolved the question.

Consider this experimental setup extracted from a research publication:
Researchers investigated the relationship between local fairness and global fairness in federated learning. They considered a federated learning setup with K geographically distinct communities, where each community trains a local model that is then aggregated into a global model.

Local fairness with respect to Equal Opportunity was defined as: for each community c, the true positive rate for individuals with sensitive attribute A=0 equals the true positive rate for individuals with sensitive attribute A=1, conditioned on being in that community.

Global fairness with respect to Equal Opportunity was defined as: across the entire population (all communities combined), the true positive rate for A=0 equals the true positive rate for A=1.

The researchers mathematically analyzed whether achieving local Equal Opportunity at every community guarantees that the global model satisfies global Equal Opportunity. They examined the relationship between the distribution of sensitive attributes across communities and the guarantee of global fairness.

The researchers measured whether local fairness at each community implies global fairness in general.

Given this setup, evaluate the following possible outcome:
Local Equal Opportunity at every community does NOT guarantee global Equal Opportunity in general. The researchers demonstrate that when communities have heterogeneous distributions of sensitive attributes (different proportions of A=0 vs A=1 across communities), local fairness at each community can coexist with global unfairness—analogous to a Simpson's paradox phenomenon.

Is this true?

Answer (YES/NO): YES